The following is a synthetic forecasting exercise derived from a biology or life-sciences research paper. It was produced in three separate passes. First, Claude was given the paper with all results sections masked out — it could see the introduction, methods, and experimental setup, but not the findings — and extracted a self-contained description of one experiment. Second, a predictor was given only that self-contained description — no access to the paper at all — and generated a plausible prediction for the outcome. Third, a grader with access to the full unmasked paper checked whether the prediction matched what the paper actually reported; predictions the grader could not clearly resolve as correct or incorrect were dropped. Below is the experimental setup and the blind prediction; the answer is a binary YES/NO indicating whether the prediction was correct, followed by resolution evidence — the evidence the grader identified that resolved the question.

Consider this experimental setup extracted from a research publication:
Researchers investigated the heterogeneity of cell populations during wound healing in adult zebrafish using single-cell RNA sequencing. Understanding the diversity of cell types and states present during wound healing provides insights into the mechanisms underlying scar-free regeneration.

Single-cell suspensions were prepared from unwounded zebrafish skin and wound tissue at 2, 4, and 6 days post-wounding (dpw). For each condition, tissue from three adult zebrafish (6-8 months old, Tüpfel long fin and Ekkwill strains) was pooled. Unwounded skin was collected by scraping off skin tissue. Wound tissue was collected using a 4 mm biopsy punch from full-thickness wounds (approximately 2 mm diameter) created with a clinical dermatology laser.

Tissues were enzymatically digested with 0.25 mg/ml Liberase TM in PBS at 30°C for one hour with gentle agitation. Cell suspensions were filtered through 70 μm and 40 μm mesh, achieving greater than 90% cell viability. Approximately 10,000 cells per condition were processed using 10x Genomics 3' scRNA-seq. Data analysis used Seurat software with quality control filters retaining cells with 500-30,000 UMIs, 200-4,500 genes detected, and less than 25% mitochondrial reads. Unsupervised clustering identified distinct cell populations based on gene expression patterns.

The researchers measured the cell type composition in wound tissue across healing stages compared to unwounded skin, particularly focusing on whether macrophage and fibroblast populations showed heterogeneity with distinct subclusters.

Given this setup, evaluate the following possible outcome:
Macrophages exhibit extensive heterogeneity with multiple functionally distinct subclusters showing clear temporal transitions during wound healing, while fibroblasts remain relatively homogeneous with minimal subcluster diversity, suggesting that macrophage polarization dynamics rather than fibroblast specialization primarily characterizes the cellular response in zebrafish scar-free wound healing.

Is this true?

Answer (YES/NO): NO